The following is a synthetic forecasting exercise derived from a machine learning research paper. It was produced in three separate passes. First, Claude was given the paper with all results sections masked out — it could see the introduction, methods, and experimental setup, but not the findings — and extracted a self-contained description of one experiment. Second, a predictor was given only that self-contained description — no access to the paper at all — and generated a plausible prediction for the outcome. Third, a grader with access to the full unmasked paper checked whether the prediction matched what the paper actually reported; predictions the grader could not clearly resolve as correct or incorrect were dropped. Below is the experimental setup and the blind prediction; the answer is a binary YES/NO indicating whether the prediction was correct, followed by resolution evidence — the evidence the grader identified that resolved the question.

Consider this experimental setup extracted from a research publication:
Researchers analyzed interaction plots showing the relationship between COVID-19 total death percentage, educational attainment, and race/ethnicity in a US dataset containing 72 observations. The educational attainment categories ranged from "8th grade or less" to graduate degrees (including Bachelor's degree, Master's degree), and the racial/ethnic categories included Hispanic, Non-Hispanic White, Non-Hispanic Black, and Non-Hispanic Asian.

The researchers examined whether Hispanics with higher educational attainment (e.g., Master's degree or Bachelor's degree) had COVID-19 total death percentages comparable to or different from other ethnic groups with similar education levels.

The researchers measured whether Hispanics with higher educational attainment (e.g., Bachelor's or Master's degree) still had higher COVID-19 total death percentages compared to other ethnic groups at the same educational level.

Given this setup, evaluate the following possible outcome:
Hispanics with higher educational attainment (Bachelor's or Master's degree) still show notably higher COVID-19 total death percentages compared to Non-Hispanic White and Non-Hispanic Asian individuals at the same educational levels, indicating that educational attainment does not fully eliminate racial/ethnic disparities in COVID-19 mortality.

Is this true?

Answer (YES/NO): YES